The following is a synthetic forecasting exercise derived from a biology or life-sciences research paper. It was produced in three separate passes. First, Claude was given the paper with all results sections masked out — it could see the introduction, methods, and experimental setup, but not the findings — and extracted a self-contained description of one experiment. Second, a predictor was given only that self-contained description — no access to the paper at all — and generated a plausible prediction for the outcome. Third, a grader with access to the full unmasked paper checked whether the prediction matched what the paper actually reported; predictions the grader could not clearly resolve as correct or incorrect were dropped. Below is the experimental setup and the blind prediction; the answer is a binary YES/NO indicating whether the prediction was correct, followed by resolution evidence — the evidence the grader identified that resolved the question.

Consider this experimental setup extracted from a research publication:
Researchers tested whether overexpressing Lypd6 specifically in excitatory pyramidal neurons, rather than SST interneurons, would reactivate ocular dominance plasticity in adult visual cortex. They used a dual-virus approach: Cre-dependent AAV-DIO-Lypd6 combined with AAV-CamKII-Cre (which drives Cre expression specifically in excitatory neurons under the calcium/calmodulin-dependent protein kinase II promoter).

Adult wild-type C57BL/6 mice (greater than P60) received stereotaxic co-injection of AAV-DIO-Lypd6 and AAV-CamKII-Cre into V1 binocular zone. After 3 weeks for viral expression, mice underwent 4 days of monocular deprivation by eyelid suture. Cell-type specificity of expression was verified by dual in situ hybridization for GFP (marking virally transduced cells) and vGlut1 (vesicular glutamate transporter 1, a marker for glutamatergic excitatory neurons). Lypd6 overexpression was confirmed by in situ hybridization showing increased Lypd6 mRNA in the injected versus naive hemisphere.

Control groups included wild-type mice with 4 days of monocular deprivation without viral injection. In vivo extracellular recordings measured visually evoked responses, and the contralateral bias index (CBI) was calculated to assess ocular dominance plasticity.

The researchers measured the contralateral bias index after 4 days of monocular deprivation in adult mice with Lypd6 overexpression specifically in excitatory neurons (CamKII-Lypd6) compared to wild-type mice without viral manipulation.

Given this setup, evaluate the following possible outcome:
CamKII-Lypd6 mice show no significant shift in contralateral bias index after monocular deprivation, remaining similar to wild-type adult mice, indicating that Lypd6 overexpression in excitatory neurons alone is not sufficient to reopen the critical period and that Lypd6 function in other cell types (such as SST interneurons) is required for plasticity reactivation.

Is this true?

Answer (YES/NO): YES